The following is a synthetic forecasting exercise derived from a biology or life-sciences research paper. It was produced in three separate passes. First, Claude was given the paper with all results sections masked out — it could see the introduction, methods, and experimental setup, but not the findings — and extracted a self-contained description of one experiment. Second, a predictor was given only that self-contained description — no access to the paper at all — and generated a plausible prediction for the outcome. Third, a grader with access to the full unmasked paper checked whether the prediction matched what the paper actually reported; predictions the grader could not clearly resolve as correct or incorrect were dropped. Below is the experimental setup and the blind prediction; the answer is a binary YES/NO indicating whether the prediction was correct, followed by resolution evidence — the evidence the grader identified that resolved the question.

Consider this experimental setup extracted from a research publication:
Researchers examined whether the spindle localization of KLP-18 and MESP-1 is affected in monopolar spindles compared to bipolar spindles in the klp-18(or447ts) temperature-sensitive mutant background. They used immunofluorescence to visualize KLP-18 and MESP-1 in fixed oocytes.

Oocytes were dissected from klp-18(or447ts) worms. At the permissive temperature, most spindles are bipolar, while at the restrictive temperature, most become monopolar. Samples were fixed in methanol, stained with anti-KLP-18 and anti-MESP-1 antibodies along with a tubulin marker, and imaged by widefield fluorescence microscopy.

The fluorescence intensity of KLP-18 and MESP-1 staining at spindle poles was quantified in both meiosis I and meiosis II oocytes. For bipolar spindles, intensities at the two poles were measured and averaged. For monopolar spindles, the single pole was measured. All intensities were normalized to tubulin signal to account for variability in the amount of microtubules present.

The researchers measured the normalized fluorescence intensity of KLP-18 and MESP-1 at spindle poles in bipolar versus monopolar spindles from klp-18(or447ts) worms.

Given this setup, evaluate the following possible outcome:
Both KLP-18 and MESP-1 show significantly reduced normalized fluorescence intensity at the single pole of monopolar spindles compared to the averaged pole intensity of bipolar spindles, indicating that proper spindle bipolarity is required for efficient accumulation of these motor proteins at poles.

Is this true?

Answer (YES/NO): NO